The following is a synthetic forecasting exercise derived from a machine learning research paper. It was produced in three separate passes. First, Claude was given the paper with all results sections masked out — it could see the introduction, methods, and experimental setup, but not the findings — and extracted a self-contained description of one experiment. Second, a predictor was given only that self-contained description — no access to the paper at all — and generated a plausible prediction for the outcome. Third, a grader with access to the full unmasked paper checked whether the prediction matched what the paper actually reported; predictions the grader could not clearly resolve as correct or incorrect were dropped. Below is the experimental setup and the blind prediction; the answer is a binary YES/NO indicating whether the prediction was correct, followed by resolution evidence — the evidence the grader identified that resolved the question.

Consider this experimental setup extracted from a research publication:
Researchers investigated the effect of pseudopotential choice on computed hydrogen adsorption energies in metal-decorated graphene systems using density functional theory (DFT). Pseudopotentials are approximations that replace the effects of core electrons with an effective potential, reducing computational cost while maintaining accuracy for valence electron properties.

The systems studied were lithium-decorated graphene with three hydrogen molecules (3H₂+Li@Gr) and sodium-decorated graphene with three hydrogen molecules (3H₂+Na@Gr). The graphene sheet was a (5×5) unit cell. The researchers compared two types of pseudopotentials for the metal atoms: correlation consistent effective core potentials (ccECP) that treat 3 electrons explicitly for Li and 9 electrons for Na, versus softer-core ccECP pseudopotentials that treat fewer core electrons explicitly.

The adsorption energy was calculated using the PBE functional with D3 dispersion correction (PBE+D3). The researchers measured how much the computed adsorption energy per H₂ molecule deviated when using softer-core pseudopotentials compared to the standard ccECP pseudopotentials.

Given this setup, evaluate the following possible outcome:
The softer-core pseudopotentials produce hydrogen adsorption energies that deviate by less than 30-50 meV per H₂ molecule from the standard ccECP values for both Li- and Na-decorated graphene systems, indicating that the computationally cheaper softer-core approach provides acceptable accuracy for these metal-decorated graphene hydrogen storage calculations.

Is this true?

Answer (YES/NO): YES